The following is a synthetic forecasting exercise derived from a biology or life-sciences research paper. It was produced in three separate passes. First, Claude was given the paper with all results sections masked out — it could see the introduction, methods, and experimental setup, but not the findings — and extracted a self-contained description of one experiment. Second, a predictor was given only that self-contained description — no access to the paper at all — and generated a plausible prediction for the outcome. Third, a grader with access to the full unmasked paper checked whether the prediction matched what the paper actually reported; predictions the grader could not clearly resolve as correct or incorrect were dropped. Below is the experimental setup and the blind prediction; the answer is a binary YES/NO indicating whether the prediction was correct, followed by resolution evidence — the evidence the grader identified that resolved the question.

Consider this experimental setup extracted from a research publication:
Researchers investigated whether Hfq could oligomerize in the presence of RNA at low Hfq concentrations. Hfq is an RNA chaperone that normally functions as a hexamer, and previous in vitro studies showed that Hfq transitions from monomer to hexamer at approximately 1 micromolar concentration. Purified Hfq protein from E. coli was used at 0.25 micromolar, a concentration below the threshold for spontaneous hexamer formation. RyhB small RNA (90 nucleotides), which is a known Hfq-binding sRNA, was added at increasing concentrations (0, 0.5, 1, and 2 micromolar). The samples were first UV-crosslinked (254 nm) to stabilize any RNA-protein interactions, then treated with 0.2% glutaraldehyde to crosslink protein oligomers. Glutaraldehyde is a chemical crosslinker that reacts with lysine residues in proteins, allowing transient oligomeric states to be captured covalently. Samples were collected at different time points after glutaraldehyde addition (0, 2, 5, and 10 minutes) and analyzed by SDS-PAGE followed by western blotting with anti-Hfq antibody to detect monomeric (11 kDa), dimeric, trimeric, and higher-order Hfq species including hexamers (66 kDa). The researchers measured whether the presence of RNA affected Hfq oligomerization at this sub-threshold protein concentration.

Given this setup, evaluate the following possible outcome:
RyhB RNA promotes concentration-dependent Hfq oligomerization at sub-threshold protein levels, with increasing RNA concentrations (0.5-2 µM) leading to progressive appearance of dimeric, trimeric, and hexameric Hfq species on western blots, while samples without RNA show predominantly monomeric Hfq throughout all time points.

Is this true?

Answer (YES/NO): NO